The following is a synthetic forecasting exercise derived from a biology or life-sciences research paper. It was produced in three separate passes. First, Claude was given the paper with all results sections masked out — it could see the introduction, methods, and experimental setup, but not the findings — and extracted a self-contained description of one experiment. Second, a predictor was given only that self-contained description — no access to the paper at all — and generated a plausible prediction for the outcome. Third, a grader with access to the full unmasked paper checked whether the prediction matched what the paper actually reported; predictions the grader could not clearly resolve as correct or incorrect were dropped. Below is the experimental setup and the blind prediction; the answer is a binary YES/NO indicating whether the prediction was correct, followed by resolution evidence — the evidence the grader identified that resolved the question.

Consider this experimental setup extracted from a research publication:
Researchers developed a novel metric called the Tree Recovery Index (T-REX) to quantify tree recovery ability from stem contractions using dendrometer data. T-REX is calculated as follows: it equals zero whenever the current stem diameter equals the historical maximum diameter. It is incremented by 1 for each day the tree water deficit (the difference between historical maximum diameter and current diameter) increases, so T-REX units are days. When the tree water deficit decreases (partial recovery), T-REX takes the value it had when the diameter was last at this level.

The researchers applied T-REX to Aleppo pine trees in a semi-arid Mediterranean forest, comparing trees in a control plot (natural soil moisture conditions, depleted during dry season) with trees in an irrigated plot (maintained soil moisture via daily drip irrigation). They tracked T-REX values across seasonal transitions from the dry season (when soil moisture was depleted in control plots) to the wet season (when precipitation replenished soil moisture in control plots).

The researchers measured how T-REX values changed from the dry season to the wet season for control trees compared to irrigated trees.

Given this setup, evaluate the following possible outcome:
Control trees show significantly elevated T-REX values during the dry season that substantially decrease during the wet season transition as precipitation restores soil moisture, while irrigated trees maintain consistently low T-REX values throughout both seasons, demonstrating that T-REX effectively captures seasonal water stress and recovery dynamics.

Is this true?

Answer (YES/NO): NO